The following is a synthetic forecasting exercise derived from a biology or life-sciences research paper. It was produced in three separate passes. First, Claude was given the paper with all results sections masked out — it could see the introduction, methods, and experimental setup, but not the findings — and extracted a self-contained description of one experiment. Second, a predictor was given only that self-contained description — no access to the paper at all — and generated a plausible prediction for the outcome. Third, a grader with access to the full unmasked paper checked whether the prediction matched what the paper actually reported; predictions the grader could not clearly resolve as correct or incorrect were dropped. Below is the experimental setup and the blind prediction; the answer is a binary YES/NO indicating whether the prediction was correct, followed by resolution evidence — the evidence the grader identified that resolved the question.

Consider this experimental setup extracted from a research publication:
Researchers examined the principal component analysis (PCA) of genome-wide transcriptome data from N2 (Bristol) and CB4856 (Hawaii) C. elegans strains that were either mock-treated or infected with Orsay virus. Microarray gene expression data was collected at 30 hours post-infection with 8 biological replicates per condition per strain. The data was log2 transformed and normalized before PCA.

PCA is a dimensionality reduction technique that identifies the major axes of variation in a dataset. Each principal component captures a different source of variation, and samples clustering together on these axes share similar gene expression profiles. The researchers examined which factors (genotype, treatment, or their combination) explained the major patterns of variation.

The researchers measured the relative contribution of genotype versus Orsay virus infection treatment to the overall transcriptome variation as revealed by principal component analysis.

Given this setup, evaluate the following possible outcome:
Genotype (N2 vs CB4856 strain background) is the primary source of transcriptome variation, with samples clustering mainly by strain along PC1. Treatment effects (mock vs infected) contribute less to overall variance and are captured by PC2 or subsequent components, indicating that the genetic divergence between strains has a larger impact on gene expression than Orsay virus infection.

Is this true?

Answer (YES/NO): YES